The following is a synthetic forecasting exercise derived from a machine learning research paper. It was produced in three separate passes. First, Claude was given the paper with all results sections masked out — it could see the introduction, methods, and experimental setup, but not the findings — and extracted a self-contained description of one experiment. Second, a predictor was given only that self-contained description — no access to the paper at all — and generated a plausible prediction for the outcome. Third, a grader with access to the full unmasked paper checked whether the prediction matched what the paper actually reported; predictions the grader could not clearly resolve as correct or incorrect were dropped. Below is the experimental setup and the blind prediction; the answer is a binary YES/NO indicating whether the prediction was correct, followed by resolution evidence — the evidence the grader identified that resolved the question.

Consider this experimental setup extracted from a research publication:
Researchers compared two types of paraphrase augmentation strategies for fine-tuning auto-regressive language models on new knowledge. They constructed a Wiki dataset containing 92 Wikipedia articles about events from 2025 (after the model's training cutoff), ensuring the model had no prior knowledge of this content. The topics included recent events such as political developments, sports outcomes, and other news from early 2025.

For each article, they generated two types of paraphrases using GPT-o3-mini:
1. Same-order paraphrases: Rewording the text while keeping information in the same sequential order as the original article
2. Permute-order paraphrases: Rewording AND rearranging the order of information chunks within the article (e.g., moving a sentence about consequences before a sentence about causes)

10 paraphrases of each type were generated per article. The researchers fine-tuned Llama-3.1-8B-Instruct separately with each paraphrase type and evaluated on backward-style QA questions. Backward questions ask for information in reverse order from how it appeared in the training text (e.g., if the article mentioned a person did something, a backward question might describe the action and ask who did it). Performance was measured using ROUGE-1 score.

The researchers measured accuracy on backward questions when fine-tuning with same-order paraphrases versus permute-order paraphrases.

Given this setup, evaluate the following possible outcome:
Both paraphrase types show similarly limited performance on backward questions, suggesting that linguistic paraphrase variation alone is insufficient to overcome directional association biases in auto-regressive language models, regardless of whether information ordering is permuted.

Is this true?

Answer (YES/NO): NO